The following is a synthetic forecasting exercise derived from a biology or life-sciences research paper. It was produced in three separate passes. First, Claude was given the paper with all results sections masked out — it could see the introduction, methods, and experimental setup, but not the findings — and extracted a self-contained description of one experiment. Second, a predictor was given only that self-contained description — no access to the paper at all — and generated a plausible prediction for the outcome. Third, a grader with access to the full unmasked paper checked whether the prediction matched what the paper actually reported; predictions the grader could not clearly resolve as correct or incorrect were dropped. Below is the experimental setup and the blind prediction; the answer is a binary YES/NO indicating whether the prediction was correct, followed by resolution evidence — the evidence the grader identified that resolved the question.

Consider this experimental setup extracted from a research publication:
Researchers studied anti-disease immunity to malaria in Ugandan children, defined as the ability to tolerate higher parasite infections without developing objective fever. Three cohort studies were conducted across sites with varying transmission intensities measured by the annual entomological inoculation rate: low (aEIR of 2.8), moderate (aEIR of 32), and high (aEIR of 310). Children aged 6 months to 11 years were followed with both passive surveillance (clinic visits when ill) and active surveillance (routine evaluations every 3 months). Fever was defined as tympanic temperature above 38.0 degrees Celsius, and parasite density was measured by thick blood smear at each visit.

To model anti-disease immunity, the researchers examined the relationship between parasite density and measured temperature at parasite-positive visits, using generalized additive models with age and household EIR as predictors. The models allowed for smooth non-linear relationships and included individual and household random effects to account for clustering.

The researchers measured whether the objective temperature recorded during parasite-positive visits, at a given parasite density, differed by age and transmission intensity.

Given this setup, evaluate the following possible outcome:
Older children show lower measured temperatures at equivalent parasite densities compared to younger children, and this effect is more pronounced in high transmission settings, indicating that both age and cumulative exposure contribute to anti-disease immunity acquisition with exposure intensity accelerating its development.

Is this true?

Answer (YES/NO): NO